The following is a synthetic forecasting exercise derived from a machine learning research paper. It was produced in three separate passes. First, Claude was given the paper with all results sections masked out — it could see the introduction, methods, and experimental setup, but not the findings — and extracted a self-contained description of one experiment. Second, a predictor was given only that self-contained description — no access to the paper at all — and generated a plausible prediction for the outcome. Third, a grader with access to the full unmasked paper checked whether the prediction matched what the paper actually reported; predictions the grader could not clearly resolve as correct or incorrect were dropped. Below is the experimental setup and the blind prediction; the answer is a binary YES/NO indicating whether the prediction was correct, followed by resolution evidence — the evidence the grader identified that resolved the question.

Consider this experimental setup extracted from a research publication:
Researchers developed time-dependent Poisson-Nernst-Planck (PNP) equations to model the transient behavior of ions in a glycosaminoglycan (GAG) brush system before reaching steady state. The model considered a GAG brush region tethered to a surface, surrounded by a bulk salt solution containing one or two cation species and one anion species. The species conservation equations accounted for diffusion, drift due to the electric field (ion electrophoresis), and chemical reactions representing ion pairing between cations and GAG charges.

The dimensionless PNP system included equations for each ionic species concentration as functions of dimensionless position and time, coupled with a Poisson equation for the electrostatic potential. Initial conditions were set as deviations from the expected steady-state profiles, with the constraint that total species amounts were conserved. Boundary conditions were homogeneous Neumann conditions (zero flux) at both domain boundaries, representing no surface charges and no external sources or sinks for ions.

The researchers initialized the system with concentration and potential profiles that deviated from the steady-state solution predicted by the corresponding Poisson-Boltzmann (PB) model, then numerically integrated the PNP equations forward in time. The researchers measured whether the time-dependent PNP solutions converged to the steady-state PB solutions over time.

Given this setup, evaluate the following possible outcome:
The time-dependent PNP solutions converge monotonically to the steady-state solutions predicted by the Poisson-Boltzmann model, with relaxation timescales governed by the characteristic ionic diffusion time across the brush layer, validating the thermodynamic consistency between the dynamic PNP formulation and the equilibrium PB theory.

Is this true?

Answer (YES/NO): NO